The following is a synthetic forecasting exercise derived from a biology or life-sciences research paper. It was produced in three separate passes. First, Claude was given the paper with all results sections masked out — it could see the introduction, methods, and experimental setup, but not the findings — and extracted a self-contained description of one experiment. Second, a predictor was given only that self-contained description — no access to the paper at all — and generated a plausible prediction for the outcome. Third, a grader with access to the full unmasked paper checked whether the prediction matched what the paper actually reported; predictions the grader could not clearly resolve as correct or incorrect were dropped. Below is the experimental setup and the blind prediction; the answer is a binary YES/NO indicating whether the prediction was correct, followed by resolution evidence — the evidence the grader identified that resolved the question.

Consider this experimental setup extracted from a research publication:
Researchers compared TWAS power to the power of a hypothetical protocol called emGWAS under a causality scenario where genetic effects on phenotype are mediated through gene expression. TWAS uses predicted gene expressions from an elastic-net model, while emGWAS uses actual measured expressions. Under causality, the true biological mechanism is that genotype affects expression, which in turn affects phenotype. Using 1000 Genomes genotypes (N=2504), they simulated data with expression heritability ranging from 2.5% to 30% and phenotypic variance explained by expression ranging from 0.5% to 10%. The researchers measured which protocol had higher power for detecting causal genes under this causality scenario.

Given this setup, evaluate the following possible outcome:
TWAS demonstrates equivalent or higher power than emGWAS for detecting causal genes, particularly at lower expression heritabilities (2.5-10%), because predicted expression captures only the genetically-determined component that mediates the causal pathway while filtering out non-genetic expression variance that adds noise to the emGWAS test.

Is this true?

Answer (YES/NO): NO